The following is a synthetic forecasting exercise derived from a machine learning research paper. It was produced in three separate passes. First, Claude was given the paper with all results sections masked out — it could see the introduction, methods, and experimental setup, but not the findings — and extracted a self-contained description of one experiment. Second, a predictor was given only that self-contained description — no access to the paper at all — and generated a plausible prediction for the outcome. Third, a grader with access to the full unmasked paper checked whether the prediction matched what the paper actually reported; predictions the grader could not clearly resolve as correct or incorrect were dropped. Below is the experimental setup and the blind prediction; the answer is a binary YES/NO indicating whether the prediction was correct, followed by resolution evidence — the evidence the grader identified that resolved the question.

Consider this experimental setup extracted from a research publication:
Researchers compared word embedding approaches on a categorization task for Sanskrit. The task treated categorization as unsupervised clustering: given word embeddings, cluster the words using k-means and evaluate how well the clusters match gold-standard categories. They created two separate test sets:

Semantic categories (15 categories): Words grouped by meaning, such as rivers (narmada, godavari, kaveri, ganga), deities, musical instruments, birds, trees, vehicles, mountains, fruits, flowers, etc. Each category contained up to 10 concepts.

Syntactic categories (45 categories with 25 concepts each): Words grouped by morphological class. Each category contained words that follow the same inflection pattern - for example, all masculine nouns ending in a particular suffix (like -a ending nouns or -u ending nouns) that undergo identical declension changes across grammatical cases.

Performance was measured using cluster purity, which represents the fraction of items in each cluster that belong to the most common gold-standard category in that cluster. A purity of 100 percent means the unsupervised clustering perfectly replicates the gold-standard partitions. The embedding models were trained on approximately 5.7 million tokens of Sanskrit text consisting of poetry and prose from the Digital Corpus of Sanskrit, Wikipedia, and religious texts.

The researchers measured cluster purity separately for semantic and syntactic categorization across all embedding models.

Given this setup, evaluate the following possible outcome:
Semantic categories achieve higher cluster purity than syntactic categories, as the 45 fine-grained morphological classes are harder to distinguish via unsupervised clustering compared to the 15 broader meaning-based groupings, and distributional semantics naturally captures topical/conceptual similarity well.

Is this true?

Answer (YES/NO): NO